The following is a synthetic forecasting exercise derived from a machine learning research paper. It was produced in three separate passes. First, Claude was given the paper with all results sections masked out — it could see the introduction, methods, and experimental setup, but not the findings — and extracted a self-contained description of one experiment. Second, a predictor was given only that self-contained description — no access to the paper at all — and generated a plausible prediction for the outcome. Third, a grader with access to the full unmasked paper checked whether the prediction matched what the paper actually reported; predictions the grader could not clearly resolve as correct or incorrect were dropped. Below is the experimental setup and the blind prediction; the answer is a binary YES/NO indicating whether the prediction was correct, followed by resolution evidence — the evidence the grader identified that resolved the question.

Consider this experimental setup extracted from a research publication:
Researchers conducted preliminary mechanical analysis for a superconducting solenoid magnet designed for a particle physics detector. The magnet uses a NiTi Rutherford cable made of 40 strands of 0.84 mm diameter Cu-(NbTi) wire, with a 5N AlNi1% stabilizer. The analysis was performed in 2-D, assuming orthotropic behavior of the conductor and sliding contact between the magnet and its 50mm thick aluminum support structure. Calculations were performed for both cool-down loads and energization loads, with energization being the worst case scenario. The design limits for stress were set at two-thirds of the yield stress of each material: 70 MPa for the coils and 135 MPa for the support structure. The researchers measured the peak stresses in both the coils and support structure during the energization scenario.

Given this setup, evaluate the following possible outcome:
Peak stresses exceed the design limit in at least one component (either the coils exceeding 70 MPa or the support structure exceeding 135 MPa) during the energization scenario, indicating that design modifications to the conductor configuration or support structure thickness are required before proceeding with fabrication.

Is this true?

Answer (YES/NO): NO